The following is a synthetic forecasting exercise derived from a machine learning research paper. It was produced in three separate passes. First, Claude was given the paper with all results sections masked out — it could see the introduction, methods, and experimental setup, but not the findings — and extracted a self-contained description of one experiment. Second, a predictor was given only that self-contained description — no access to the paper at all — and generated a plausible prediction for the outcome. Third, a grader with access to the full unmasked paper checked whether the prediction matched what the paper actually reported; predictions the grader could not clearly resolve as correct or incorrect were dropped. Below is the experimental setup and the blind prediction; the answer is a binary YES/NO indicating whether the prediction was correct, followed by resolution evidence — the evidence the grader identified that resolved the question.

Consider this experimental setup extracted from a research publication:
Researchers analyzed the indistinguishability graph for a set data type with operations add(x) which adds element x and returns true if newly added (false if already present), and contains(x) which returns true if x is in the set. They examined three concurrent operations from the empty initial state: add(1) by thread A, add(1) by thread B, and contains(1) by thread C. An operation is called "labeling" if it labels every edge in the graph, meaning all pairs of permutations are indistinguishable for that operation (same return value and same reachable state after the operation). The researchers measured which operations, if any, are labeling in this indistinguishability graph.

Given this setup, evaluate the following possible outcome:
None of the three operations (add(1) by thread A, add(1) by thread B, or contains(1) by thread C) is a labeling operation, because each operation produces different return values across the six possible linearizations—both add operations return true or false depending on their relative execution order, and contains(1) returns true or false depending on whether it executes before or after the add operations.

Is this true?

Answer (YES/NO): YES